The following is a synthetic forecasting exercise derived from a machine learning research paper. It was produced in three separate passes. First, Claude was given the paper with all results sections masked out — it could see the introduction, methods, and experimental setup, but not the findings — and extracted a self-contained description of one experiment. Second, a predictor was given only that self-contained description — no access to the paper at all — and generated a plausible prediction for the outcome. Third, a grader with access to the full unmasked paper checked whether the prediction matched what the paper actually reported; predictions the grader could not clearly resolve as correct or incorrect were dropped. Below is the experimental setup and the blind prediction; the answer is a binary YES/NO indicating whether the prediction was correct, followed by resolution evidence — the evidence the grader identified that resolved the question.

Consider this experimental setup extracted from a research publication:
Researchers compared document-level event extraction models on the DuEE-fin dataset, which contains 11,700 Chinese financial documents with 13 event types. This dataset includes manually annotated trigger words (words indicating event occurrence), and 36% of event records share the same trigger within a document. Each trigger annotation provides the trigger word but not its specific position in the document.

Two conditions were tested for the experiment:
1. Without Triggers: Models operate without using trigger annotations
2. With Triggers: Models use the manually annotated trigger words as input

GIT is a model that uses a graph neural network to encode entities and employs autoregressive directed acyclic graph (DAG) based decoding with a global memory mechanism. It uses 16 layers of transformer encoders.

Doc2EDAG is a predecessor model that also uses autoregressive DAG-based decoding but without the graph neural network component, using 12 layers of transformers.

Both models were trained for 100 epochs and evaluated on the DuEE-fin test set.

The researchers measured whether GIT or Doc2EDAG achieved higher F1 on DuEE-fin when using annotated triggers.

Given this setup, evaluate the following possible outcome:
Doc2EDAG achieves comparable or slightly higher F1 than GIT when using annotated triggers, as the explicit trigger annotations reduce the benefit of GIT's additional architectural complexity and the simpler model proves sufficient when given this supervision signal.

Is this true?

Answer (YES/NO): YES